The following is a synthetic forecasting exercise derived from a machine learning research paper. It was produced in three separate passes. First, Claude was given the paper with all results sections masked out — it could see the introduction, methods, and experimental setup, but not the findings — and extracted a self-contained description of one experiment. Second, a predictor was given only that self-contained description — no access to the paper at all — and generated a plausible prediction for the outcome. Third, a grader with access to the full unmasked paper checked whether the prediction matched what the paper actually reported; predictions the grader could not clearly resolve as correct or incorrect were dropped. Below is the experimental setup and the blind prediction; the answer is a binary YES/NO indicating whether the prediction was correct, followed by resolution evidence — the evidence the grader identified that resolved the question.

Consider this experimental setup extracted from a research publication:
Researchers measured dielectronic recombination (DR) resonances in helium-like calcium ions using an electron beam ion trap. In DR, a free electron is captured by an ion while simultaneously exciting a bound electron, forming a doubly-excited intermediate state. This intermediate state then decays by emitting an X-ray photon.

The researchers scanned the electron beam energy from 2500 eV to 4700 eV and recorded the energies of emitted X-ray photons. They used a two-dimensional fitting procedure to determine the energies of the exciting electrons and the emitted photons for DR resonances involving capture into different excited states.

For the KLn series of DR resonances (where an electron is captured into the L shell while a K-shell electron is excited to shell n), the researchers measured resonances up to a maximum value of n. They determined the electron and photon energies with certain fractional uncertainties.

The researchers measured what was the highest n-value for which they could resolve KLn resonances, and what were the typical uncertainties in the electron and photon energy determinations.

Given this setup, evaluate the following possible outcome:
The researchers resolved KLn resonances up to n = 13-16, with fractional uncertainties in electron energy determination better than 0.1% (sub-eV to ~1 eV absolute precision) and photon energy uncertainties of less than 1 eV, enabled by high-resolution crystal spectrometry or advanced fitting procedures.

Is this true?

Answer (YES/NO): NO